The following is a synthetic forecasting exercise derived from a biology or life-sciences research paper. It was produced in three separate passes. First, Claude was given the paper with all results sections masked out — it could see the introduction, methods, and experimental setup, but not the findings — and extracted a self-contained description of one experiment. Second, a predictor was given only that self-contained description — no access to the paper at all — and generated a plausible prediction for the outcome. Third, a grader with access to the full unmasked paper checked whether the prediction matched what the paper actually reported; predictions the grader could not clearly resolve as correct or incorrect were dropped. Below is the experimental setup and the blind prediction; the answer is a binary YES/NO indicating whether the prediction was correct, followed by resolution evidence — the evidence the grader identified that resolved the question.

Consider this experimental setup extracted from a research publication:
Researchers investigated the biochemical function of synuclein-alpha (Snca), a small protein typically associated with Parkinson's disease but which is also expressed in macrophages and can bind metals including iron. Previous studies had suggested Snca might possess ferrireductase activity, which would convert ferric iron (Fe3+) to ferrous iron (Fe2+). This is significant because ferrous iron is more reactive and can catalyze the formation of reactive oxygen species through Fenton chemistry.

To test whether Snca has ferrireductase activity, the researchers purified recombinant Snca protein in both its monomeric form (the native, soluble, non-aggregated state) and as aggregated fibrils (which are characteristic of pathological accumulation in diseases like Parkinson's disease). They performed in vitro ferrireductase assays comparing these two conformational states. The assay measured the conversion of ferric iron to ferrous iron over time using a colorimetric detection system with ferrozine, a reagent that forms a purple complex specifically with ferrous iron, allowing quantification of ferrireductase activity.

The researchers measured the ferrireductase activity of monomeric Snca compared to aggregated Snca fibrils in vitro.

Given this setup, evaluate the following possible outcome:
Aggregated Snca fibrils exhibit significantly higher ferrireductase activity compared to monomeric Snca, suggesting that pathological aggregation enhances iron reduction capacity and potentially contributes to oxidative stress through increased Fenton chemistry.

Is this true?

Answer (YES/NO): NO